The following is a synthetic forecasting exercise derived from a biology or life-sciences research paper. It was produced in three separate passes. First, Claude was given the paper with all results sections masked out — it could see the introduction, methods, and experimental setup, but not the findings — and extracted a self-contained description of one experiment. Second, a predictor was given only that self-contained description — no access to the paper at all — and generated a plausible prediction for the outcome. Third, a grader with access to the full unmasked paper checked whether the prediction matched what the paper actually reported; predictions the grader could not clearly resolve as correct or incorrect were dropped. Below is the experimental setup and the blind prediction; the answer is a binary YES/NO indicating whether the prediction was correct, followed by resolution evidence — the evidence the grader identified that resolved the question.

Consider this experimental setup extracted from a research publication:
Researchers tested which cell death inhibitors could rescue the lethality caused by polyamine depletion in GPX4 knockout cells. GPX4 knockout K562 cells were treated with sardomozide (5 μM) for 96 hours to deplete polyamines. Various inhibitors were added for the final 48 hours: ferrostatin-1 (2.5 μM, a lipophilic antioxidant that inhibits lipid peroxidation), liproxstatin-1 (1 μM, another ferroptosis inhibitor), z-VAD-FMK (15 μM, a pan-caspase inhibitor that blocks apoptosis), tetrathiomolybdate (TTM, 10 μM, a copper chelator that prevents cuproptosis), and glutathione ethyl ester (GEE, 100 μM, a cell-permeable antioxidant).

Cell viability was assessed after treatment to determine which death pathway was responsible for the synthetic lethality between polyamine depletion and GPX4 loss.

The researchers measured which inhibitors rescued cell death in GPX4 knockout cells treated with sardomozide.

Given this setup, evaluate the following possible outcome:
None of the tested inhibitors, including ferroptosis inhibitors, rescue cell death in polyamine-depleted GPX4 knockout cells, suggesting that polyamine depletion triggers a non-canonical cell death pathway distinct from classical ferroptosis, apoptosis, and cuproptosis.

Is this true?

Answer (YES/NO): NO